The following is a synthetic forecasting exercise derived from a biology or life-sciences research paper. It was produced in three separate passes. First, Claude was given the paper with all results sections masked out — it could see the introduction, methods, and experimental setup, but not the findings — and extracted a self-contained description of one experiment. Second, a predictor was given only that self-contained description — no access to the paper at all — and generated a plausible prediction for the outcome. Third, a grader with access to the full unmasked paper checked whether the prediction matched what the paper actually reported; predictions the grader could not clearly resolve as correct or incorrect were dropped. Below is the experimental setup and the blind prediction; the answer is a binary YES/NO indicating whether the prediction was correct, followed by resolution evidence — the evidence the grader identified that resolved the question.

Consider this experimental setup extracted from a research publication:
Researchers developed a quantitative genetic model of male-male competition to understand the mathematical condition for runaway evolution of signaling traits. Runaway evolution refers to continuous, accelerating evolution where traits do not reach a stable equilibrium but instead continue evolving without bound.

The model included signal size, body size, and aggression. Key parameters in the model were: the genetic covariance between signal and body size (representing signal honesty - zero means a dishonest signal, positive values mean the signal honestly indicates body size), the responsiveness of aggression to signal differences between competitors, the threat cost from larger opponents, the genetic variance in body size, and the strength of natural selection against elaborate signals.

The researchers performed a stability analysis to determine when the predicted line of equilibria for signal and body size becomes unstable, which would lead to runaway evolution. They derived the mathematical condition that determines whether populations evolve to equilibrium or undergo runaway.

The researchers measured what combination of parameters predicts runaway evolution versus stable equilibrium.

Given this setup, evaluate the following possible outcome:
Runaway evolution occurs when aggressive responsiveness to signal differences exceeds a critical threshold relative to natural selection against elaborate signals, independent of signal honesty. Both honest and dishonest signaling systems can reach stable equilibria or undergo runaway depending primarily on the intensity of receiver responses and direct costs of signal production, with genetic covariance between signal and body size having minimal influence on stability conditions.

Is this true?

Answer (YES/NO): NO